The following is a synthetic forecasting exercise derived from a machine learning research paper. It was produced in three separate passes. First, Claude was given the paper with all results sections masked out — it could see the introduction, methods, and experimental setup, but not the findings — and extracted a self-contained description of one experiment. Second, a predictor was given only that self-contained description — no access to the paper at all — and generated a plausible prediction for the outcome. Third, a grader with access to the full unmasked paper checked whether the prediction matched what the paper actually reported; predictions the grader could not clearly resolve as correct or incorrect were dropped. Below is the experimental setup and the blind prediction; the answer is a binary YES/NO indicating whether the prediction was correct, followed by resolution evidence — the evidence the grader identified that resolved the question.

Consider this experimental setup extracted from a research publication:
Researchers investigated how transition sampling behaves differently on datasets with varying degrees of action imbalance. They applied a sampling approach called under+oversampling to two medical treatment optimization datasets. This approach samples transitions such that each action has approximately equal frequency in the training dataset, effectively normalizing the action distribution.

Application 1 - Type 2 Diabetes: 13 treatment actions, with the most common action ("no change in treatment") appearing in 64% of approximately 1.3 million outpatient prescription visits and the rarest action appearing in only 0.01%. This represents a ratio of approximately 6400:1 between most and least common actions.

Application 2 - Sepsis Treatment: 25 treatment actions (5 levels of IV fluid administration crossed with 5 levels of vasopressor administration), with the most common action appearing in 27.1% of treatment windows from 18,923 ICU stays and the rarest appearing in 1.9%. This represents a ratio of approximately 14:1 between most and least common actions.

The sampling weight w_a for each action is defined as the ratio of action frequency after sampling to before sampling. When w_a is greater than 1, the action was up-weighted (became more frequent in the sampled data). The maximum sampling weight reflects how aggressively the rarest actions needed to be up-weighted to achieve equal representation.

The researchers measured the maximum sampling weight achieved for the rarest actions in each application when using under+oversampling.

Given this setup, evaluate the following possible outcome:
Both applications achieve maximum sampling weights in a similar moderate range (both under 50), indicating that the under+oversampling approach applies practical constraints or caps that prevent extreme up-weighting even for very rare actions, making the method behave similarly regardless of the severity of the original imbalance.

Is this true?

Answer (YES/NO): NO